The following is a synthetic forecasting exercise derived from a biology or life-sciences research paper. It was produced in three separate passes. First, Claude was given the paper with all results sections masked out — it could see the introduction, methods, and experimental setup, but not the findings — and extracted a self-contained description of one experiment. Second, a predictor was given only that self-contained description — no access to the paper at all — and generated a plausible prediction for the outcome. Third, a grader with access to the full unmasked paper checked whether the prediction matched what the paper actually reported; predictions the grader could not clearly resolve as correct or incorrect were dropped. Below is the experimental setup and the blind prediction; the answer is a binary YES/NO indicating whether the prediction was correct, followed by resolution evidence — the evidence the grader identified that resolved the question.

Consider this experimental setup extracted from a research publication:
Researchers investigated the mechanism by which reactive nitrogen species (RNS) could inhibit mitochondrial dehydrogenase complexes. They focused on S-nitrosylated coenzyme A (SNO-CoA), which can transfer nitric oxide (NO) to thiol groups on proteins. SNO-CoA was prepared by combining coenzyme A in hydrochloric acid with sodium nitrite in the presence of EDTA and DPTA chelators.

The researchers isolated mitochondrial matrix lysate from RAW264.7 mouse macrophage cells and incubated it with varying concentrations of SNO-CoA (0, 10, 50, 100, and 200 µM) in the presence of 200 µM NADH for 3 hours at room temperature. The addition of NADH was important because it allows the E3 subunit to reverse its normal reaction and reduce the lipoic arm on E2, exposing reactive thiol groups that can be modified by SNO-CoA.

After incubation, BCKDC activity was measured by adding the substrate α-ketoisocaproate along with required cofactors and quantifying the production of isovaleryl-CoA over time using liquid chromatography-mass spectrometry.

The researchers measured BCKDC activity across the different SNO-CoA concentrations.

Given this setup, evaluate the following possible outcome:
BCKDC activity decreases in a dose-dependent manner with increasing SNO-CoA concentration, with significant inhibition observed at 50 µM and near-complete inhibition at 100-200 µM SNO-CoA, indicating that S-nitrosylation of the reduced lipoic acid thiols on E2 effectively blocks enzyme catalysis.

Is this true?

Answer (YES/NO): NO